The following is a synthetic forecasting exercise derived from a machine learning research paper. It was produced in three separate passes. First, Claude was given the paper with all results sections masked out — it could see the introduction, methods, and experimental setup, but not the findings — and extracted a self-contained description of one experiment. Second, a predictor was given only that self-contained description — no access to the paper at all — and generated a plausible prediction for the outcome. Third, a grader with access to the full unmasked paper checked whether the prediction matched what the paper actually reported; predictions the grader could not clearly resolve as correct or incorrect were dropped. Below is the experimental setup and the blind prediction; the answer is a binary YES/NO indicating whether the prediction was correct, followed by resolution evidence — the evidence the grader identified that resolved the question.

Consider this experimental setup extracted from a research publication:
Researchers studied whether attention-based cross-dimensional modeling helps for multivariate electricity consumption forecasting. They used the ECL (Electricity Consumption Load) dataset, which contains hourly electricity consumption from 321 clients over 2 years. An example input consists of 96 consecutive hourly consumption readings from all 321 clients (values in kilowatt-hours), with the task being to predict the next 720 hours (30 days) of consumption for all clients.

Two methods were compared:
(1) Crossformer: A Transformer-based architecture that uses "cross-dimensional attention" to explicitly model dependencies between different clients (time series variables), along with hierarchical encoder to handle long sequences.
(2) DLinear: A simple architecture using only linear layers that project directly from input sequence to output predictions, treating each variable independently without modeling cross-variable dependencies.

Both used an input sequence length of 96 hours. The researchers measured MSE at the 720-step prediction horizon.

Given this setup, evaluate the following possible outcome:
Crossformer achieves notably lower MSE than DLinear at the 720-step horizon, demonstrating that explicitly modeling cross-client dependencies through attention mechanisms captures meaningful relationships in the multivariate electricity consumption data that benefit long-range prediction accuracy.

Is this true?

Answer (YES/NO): NO